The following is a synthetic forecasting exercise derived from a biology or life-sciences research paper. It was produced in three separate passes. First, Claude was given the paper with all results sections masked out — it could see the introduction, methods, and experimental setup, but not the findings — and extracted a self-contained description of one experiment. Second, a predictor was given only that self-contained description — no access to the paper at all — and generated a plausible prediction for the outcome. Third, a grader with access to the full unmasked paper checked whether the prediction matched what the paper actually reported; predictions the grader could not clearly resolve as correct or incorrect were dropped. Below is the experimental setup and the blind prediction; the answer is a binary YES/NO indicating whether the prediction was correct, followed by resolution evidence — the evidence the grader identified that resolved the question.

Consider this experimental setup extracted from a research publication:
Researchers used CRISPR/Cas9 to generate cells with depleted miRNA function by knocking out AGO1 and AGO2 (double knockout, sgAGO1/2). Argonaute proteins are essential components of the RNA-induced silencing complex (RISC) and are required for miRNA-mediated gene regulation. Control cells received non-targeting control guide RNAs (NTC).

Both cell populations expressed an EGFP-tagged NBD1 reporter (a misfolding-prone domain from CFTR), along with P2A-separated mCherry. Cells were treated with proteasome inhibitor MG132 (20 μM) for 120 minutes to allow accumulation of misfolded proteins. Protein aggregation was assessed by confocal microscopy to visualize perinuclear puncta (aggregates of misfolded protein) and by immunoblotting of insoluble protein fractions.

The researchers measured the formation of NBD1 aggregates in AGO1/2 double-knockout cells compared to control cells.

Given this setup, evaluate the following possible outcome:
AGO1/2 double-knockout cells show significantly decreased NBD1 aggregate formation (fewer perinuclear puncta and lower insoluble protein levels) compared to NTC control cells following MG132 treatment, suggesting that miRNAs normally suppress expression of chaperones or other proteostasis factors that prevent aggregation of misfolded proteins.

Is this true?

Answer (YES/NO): NO